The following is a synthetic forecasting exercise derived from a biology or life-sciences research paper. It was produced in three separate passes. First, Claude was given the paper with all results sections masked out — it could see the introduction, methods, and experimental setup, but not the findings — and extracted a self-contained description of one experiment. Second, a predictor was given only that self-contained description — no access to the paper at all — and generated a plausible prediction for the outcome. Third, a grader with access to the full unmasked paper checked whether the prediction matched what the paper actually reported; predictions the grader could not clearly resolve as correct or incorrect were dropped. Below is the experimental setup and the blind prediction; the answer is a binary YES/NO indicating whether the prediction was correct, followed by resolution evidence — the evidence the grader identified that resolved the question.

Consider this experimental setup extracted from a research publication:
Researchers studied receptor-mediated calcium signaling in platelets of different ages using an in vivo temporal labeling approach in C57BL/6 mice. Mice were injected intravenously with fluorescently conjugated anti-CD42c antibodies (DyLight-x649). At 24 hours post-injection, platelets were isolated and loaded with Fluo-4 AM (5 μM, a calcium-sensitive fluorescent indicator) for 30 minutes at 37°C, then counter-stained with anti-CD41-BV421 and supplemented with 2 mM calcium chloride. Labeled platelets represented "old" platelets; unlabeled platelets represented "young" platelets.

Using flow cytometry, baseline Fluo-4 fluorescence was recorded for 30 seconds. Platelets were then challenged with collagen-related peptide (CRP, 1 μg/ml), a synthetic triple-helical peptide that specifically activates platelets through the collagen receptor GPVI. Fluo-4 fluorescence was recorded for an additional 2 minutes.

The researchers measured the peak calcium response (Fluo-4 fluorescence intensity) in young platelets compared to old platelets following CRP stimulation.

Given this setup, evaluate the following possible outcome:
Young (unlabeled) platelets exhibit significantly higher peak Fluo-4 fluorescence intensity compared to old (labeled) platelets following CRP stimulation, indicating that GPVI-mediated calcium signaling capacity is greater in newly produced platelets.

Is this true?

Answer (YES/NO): YES